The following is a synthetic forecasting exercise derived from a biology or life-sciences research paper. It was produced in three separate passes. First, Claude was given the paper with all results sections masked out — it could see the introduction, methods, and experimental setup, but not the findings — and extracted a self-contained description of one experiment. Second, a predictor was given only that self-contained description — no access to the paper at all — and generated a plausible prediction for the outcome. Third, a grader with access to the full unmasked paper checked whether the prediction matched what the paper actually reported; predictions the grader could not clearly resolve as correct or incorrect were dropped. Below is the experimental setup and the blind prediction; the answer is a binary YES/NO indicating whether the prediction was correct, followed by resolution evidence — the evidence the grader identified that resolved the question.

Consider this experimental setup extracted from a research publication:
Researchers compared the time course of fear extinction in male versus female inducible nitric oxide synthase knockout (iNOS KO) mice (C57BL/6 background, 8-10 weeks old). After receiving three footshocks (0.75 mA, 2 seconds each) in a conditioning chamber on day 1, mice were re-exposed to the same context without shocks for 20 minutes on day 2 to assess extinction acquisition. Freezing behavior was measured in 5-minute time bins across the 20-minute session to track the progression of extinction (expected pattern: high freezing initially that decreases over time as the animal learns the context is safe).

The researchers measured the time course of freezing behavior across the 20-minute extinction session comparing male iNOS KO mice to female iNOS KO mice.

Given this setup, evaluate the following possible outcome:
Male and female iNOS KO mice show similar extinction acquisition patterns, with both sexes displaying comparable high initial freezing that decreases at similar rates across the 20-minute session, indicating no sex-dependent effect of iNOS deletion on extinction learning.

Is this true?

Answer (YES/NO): NO